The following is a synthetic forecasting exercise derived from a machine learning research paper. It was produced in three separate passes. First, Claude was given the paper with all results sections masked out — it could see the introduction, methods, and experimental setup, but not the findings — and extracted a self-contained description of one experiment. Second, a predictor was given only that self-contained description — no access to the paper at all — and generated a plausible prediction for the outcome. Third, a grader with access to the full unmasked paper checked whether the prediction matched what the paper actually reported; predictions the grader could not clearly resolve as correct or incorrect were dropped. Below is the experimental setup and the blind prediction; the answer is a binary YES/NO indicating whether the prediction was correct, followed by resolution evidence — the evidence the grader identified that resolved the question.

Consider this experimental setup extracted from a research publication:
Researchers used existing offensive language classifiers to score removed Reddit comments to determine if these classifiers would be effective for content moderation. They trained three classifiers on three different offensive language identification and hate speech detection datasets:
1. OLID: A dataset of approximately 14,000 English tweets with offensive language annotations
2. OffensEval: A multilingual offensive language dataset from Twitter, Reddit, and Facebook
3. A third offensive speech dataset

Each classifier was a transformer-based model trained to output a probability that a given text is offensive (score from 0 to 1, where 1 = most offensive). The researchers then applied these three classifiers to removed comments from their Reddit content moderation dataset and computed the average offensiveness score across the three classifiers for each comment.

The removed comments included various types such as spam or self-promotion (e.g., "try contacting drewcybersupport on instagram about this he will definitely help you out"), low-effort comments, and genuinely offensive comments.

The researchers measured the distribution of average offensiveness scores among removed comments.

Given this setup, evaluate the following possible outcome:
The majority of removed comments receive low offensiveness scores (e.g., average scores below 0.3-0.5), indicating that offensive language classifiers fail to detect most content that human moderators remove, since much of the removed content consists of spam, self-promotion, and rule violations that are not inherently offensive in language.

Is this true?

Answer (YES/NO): YES